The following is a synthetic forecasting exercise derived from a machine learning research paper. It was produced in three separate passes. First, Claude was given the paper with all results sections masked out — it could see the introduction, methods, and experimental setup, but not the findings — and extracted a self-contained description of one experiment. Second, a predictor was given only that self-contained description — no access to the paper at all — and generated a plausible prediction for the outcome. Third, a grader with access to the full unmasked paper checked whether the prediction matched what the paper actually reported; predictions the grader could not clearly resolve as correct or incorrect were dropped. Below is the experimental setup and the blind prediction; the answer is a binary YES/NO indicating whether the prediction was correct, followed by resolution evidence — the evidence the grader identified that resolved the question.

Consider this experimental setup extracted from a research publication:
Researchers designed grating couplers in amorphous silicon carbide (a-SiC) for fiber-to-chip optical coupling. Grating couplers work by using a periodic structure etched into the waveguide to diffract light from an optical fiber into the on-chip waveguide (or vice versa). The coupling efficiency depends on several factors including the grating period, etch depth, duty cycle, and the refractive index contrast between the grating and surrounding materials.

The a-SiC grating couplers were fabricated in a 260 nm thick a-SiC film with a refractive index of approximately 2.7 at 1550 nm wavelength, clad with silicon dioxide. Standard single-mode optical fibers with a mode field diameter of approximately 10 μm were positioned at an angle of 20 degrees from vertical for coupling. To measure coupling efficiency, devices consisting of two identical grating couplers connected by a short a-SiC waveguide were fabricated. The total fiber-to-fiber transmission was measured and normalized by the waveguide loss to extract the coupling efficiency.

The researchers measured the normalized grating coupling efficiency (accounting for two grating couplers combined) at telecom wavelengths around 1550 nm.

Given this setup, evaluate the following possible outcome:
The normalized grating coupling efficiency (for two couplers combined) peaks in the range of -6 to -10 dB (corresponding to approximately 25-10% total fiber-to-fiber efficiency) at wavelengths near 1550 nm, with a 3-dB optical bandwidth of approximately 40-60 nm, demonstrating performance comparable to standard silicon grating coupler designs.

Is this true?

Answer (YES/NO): NO